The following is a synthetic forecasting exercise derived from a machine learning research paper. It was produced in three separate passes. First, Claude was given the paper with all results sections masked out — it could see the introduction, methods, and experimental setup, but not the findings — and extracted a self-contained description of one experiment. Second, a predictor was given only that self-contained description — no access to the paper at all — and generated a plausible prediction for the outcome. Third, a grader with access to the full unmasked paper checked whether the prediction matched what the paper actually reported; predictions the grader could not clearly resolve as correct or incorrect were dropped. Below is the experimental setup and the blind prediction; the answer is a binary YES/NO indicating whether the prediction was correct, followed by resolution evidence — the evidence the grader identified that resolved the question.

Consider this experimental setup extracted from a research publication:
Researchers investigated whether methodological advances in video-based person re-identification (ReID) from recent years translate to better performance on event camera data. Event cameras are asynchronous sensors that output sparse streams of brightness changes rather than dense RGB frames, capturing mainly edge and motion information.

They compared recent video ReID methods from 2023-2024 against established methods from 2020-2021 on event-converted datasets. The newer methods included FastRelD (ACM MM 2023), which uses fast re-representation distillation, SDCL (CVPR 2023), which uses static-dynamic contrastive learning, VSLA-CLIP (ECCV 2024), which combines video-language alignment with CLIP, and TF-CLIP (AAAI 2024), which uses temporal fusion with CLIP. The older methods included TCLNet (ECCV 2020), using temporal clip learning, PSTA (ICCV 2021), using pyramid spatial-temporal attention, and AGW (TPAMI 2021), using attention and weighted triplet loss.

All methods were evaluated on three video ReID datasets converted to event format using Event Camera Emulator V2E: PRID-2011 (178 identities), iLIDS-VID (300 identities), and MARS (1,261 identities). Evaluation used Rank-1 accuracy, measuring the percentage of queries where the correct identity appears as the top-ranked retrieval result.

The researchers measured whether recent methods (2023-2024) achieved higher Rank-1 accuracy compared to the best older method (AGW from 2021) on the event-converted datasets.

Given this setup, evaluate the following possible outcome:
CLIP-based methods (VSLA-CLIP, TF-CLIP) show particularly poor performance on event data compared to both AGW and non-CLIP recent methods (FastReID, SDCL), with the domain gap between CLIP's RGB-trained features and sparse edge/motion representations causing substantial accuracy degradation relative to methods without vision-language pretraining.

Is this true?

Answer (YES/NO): NO